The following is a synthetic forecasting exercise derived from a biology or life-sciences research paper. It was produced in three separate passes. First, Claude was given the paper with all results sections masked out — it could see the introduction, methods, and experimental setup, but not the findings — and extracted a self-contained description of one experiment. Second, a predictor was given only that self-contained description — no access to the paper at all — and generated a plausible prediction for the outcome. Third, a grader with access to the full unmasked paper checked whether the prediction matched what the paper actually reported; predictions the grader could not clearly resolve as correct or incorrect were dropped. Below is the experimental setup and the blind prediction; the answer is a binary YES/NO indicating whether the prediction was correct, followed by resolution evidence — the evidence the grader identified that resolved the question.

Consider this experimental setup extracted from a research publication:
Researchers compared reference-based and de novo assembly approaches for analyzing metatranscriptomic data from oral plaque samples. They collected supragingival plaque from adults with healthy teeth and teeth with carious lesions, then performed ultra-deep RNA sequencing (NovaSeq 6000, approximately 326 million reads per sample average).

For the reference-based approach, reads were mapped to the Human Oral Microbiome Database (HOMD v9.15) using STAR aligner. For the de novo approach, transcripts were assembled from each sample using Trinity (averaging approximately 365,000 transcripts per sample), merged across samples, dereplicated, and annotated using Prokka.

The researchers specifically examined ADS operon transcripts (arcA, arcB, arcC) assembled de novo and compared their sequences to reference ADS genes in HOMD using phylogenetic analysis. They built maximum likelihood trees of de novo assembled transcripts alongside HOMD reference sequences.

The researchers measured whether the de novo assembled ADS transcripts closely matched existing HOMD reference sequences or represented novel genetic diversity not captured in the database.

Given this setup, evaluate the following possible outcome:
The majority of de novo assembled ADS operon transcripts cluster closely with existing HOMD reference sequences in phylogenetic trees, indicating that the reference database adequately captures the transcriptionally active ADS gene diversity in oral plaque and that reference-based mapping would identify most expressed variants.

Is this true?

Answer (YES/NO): NO